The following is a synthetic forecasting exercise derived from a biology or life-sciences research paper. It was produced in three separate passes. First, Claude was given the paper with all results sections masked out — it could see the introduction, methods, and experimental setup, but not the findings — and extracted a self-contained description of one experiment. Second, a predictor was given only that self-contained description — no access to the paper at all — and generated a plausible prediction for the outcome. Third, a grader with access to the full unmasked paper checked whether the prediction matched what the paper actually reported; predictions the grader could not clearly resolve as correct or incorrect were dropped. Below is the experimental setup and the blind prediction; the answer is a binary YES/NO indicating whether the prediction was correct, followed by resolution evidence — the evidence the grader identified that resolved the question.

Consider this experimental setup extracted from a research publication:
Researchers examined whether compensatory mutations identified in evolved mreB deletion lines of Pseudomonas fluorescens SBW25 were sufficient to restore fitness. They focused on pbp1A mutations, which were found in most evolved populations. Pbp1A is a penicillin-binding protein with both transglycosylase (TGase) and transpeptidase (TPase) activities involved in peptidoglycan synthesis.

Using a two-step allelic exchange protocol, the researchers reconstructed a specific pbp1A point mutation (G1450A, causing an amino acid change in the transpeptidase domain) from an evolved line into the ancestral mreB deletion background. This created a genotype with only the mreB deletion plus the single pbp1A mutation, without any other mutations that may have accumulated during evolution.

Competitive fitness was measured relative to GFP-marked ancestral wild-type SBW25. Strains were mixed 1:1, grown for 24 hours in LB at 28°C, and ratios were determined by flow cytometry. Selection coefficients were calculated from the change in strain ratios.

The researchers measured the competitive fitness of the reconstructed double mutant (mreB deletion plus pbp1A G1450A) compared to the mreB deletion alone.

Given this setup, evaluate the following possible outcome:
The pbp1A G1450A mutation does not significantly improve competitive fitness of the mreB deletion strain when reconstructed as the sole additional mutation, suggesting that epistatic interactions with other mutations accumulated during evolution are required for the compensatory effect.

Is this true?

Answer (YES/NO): NO